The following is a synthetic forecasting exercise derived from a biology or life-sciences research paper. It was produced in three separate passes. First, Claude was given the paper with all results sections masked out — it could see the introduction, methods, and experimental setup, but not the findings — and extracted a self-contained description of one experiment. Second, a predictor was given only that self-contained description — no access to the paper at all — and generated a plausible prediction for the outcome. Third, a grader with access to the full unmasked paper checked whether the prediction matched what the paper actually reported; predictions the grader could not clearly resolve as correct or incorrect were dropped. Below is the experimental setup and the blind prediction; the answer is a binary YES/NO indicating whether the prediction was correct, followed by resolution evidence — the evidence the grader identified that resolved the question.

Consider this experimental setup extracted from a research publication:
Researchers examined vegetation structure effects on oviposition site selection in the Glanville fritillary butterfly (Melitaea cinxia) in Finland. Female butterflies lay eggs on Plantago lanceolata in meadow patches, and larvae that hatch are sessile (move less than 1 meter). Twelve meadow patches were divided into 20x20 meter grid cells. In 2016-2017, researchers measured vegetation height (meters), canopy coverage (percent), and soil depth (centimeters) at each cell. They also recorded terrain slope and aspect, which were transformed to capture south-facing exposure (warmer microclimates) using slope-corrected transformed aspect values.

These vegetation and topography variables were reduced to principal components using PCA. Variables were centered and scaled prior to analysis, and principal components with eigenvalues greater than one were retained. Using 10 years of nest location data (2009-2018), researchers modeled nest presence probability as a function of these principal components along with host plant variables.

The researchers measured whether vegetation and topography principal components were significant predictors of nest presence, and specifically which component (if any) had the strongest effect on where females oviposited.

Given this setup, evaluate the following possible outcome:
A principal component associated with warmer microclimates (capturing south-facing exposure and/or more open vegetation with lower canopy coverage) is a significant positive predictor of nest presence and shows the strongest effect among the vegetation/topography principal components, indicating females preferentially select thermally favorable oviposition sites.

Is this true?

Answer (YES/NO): NO